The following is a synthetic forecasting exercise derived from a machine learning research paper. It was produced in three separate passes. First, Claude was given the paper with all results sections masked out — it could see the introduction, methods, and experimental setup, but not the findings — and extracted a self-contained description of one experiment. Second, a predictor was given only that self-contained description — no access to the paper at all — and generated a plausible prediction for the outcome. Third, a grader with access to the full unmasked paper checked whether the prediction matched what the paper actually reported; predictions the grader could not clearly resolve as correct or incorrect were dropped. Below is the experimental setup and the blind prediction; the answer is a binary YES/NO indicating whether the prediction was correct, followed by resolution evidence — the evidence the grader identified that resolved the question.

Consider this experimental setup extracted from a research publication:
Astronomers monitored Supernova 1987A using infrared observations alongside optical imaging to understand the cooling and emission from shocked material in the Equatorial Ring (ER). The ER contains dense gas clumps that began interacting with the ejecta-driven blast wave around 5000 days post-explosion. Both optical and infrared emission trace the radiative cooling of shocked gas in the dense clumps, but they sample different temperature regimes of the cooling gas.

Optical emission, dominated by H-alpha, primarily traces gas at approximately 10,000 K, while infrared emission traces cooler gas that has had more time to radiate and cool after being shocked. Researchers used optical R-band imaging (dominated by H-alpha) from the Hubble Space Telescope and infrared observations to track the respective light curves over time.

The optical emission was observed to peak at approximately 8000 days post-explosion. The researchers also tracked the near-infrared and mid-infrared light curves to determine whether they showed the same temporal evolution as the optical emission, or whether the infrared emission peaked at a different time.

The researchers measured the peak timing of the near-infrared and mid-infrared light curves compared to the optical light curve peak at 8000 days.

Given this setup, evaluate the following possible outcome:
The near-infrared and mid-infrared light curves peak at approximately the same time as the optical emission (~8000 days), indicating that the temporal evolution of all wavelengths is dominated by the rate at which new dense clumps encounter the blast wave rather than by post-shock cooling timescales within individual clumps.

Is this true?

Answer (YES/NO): NO